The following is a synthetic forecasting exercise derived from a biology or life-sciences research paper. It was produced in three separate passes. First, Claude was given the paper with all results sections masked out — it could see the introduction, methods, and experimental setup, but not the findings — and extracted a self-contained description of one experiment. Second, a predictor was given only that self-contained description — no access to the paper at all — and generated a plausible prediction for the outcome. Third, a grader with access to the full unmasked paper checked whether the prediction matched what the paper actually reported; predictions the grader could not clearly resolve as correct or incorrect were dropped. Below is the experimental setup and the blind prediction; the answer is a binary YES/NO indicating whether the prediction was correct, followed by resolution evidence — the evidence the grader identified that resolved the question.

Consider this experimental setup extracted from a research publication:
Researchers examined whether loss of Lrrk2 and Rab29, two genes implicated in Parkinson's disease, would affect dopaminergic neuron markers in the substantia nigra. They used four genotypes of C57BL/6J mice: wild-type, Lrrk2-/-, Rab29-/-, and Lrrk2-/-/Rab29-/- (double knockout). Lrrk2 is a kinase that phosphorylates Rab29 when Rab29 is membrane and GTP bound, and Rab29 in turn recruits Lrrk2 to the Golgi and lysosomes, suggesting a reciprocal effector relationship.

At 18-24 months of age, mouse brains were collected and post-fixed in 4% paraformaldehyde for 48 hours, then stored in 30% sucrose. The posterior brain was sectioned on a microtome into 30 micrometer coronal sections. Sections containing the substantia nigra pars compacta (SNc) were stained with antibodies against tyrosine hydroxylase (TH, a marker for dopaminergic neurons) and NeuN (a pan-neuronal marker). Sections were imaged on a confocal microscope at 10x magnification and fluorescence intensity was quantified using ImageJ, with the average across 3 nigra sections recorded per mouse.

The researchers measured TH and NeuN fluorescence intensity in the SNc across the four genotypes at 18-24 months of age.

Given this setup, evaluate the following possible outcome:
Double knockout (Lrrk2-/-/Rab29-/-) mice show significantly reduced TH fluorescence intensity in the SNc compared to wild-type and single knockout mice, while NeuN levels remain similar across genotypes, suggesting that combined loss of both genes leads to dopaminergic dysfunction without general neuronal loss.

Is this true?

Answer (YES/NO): NO